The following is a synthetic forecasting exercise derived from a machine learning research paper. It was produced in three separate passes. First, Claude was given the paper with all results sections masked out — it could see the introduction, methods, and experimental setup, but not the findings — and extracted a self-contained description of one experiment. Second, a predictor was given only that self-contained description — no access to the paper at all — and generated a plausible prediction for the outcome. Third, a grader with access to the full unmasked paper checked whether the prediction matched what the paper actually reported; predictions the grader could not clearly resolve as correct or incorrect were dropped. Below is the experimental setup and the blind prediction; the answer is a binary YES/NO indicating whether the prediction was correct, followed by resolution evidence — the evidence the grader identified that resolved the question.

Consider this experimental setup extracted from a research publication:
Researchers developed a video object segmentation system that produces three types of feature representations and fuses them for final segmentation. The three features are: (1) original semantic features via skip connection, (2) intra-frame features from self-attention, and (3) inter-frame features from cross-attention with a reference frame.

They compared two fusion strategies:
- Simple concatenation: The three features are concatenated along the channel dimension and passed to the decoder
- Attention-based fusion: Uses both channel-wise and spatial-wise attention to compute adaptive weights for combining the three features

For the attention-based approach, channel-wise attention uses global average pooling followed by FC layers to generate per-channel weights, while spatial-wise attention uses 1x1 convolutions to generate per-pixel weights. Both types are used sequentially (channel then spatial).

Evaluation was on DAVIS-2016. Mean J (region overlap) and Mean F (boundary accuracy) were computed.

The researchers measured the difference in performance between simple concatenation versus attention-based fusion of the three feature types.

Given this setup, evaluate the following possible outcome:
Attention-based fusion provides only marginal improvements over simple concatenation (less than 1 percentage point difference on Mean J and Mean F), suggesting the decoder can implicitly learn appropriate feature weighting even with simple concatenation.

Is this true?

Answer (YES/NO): NO